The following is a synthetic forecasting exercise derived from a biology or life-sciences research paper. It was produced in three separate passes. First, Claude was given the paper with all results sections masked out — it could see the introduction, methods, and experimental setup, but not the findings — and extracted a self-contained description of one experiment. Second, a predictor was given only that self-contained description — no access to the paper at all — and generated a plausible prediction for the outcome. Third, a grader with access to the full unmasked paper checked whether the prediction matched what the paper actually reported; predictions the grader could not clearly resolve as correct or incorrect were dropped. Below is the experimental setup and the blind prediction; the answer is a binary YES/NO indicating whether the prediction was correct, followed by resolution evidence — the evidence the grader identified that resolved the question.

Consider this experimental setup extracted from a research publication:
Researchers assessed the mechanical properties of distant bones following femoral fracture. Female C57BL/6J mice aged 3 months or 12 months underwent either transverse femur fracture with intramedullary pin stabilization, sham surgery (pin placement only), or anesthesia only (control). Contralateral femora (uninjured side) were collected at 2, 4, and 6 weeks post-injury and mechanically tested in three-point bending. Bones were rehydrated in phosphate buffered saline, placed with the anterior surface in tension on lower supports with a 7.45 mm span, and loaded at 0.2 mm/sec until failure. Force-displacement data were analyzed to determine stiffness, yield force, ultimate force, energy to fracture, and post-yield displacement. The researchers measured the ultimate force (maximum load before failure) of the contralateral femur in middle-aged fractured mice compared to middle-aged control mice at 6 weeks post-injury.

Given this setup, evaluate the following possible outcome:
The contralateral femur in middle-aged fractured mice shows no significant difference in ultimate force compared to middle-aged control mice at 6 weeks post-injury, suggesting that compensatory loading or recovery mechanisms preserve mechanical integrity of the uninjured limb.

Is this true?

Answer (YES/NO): YES